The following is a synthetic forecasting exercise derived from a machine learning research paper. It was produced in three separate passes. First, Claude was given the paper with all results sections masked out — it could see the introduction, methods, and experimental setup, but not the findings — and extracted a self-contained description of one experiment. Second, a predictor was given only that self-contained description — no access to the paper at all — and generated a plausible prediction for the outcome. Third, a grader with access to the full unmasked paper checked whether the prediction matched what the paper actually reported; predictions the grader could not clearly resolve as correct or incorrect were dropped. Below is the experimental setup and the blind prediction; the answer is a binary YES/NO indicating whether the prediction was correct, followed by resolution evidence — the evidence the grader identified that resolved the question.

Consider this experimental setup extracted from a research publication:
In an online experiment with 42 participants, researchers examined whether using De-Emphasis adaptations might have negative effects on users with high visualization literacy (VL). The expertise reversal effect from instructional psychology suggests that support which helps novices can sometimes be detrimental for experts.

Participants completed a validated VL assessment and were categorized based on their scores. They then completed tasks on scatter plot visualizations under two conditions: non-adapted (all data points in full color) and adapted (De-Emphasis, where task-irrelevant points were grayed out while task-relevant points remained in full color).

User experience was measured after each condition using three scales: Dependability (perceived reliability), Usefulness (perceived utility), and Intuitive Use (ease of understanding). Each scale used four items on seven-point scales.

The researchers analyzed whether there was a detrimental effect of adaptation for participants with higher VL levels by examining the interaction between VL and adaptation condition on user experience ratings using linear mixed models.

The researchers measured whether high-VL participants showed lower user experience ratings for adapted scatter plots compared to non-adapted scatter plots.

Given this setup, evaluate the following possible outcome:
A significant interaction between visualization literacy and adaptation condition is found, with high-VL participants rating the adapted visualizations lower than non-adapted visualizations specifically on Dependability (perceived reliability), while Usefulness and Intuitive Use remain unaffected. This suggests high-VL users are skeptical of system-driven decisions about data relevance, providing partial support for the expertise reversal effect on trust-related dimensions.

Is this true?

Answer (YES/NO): NO